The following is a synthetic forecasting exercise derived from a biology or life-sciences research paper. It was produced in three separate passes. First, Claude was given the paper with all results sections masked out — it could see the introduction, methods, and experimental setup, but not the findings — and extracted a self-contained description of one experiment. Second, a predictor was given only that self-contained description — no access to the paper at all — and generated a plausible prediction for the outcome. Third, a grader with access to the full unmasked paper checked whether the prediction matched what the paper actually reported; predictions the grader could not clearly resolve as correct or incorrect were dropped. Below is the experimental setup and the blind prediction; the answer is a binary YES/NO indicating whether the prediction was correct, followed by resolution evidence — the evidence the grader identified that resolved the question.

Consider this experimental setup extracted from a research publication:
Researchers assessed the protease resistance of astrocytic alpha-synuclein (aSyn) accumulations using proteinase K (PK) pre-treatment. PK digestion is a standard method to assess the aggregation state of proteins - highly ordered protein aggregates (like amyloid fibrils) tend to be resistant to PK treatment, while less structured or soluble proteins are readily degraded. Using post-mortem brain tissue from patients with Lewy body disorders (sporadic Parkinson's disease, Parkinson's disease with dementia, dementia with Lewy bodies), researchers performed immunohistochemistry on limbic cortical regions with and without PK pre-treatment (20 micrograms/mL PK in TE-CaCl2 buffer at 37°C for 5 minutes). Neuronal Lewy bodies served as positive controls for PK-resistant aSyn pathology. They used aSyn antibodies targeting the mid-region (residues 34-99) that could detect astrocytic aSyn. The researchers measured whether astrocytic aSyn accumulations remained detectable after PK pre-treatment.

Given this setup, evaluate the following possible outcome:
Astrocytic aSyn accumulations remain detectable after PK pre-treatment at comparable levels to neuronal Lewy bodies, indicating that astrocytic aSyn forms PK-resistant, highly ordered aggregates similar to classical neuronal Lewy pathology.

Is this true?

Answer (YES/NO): NO